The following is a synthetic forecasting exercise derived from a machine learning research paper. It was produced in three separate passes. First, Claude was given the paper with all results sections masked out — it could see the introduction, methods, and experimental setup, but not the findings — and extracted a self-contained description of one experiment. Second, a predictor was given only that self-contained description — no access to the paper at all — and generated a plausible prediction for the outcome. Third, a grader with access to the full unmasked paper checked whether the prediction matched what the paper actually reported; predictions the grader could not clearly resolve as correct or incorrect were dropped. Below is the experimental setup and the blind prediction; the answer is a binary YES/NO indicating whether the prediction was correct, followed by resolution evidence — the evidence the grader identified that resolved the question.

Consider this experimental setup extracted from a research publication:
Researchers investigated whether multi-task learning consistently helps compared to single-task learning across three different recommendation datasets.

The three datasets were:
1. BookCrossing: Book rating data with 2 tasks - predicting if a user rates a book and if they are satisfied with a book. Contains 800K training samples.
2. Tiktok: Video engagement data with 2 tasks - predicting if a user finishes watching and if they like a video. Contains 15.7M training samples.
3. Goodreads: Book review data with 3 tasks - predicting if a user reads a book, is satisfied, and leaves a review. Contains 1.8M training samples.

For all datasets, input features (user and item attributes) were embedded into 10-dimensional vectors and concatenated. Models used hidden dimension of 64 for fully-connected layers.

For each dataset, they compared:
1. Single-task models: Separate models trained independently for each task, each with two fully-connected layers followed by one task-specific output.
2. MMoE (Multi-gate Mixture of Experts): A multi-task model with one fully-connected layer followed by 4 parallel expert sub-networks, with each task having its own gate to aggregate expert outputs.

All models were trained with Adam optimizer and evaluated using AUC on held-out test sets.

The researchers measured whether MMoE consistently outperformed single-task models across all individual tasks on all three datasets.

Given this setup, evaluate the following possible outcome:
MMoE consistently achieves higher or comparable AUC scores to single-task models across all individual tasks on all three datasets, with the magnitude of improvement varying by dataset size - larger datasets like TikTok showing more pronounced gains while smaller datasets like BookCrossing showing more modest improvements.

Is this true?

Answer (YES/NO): NO